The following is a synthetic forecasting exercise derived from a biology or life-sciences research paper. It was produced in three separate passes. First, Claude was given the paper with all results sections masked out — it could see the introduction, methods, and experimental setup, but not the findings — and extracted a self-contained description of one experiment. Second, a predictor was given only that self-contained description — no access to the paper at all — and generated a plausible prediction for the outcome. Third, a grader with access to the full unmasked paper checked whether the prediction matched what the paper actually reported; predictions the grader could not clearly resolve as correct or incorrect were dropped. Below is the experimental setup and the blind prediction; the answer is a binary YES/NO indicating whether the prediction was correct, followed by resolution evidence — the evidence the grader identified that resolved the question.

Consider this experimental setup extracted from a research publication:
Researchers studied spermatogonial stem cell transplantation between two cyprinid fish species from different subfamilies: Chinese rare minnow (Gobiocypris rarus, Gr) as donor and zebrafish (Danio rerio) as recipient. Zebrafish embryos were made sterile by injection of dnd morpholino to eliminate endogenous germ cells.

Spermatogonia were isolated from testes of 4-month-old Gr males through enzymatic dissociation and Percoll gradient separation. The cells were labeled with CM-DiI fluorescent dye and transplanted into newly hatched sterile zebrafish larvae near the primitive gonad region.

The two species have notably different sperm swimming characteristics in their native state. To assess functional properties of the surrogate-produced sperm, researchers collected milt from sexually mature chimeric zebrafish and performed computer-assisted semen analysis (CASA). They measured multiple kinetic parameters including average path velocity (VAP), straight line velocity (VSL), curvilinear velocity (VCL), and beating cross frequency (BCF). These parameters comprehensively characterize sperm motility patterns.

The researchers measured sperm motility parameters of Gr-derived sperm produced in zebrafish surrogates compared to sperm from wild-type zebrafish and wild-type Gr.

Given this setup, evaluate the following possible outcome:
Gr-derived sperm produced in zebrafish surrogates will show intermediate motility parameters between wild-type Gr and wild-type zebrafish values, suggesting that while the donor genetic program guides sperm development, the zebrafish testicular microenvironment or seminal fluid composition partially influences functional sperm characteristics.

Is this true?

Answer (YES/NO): NO